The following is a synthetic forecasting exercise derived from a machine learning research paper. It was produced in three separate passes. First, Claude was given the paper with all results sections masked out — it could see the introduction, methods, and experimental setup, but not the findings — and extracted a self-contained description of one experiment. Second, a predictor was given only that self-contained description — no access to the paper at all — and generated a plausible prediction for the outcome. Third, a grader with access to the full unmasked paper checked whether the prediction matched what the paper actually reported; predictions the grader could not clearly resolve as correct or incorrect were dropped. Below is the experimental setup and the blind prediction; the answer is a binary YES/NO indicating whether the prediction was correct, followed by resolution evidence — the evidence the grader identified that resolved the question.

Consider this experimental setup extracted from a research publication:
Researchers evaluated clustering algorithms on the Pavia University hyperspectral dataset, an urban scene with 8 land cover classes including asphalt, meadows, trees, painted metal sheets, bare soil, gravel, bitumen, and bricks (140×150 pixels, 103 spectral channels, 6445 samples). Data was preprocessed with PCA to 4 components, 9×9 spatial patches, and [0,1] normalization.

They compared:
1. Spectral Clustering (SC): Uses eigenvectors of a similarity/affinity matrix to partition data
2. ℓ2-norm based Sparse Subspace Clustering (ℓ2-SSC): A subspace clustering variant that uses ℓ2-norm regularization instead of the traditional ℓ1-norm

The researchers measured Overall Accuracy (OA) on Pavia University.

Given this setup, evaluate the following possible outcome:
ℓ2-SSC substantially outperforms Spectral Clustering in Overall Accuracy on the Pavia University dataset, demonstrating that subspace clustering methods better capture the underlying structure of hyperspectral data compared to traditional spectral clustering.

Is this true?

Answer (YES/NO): NO